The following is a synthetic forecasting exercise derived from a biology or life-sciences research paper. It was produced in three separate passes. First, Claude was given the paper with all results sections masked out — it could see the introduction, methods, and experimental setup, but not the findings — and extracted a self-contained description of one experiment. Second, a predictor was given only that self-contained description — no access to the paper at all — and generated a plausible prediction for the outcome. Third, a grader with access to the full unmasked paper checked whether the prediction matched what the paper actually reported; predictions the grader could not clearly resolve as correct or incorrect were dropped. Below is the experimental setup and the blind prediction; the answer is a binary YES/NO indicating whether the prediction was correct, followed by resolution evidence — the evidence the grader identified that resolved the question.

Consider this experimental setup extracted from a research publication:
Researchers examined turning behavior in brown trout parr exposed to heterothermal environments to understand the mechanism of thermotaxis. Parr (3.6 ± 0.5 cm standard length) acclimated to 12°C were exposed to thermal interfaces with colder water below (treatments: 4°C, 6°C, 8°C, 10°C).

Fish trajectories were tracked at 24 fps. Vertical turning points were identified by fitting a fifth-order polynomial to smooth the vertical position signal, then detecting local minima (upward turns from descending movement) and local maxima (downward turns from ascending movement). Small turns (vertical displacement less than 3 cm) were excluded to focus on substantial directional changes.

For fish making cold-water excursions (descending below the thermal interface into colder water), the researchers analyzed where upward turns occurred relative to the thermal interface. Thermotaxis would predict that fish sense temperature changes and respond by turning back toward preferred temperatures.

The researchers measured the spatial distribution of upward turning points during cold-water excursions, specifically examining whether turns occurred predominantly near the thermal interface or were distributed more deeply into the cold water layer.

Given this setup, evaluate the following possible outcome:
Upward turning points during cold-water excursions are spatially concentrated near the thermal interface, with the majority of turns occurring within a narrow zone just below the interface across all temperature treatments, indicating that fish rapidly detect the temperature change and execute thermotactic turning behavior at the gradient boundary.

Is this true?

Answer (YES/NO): NO